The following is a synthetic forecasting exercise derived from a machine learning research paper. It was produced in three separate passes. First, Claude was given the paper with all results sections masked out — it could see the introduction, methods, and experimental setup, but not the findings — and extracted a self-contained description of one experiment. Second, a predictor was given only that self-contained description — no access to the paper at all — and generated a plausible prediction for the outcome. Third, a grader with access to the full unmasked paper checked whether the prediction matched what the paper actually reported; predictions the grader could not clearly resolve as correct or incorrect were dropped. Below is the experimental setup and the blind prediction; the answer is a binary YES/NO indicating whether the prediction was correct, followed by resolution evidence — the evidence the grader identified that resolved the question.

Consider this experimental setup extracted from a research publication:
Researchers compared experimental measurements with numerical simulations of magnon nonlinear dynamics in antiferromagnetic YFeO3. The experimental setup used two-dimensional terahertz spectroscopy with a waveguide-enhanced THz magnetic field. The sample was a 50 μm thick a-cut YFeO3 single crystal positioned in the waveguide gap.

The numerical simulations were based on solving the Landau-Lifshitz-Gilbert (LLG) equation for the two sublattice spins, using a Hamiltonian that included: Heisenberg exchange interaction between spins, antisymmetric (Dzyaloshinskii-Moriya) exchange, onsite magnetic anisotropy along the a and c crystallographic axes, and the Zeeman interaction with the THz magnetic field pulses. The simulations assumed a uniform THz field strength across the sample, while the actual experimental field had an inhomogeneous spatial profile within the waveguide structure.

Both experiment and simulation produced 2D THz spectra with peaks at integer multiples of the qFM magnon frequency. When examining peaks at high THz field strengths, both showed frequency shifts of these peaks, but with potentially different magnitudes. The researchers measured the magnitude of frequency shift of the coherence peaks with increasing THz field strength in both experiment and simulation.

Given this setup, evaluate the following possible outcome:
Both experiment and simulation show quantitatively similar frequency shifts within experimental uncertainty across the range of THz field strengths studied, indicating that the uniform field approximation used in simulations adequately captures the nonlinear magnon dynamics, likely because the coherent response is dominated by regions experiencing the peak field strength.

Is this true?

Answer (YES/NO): NO